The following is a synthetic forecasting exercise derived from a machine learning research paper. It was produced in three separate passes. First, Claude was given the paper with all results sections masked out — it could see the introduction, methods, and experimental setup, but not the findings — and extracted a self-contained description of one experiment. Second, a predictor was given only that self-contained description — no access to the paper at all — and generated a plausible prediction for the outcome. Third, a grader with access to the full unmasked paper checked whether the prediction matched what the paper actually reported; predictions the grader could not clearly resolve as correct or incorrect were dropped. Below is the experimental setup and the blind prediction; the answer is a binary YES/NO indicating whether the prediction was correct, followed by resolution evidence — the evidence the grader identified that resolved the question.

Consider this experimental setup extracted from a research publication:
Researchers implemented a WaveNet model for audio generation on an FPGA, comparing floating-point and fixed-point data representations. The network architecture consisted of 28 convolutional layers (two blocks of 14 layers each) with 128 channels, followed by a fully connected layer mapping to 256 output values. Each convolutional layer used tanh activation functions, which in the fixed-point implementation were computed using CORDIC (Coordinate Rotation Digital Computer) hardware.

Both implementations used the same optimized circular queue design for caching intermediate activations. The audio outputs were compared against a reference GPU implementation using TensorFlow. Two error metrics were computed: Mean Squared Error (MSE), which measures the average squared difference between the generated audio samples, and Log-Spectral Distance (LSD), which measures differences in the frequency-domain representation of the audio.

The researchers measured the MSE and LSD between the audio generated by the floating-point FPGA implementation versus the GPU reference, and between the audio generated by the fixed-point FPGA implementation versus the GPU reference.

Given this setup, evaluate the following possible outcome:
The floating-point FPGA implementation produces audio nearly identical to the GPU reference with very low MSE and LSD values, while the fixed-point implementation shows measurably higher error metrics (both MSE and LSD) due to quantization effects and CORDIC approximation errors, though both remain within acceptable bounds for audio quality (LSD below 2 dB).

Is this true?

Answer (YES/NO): YES